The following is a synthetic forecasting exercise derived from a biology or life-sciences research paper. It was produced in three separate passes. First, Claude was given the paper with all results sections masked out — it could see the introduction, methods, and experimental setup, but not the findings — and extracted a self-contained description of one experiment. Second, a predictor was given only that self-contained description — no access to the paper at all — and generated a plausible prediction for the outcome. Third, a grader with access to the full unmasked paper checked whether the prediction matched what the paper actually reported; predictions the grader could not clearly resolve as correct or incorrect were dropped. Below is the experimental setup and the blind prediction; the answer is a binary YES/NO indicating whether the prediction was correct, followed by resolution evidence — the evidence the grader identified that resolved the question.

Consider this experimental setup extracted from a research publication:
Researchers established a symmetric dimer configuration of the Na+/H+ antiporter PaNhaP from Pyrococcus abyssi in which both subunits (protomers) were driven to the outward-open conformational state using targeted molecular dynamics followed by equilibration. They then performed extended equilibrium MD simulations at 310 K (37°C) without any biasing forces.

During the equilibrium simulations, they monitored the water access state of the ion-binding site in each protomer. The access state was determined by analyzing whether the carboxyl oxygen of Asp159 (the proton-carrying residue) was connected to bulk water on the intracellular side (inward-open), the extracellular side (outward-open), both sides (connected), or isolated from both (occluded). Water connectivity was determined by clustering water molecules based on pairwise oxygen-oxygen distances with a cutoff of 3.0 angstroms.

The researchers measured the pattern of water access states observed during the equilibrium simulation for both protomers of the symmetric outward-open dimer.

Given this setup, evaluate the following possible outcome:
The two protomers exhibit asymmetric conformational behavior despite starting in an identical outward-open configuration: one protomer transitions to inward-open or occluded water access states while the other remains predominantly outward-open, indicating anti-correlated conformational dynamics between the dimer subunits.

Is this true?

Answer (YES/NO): NO